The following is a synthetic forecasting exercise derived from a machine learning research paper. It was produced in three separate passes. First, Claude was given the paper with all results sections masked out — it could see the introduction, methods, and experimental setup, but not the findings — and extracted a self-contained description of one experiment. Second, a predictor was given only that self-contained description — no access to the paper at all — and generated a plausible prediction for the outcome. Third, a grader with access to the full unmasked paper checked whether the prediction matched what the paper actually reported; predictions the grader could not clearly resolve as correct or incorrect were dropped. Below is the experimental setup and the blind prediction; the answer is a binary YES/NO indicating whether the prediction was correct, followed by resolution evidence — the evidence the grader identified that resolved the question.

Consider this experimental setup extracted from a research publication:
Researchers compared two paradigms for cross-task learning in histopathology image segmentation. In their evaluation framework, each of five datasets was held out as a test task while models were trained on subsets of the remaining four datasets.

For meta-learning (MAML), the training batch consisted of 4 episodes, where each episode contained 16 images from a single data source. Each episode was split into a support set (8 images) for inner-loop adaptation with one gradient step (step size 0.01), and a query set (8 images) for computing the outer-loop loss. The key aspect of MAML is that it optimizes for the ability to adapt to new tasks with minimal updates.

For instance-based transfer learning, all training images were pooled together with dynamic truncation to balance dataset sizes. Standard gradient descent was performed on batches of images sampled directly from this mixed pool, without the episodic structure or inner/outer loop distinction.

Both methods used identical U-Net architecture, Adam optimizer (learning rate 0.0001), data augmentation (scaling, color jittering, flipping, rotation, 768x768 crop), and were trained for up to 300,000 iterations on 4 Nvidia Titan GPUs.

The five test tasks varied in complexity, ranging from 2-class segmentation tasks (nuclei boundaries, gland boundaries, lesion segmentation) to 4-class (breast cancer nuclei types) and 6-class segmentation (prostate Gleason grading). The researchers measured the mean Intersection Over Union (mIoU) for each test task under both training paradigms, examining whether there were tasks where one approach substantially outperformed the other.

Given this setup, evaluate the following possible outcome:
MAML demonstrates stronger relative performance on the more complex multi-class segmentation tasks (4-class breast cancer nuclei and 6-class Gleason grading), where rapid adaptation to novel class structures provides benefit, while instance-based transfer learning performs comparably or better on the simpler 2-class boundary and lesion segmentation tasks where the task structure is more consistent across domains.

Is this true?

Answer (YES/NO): NO